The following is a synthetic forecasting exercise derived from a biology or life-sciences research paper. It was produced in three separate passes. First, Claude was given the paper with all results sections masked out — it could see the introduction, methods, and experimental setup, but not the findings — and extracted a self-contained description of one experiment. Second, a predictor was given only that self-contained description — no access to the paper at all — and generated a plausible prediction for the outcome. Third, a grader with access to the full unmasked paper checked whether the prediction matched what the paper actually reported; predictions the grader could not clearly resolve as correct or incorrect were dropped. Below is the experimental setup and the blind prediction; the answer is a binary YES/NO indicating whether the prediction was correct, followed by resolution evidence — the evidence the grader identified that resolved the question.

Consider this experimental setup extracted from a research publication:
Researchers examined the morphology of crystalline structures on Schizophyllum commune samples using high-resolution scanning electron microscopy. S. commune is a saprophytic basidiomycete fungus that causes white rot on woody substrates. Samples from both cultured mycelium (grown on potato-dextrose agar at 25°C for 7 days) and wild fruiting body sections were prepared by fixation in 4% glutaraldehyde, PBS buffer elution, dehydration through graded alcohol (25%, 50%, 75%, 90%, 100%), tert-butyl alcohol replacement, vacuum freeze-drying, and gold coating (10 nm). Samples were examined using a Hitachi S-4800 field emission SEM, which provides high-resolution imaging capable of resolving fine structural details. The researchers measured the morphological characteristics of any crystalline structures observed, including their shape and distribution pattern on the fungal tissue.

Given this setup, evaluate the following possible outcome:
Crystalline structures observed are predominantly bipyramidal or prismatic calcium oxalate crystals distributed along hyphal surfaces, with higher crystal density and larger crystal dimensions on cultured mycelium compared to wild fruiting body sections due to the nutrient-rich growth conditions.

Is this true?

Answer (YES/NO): NO